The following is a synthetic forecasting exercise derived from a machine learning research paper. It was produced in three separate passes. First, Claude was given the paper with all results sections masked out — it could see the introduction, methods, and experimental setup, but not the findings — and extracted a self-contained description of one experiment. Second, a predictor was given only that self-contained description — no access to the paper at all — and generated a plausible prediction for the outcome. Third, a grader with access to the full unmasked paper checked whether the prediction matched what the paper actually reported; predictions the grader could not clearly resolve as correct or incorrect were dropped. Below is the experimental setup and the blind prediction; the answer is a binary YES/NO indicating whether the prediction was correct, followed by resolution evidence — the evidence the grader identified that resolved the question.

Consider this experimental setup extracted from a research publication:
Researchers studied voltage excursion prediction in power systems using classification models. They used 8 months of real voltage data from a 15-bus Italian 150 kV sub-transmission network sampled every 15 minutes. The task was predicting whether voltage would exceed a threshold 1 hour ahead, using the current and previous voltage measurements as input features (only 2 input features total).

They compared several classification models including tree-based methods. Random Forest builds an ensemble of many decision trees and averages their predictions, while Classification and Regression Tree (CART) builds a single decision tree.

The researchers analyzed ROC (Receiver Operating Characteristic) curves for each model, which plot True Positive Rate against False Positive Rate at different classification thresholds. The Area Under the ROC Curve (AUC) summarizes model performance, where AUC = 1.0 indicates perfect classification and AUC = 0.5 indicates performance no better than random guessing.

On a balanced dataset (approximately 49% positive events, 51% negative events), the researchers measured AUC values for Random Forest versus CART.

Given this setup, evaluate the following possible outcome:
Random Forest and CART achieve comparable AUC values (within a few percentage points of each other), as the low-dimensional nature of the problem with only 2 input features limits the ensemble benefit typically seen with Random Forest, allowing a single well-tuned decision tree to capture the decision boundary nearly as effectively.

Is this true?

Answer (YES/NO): YES